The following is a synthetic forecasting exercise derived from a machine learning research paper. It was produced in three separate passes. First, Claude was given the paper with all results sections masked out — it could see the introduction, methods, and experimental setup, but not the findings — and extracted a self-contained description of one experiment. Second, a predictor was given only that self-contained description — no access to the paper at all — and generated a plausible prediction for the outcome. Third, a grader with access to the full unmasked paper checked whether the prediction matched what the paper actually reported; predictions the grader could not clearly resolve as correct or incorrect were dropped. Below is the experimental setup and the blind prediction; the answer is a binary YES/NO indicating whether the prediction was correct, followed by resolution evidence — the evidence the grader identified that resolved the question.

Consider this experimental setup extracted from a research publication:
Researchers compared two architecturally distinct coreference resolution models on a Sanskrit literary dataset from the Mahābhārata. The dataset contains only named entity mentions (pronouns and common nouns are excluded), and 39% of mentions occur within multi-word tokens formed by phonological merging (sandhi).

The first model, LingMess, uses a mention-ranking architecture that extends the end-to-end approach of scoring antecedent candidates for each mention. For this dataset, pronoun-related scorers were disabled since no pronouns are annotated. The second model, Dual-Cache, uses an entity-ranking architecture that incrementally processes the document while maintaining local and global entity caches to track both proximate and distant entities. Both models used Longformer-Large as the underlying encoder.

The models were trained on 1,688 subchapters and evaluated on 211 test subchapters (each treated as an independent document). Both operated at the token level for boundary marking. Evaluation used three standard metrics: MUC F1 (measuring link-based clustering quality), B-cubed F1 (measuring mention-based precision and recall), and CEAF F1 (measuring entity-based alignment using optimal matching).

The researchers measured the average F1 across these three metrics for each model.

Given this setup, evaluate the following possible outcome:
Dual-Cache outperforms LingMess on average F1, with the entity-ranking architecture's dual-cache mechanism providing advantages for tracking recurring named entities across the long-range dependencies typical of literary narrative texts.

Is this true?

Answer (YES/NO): YES